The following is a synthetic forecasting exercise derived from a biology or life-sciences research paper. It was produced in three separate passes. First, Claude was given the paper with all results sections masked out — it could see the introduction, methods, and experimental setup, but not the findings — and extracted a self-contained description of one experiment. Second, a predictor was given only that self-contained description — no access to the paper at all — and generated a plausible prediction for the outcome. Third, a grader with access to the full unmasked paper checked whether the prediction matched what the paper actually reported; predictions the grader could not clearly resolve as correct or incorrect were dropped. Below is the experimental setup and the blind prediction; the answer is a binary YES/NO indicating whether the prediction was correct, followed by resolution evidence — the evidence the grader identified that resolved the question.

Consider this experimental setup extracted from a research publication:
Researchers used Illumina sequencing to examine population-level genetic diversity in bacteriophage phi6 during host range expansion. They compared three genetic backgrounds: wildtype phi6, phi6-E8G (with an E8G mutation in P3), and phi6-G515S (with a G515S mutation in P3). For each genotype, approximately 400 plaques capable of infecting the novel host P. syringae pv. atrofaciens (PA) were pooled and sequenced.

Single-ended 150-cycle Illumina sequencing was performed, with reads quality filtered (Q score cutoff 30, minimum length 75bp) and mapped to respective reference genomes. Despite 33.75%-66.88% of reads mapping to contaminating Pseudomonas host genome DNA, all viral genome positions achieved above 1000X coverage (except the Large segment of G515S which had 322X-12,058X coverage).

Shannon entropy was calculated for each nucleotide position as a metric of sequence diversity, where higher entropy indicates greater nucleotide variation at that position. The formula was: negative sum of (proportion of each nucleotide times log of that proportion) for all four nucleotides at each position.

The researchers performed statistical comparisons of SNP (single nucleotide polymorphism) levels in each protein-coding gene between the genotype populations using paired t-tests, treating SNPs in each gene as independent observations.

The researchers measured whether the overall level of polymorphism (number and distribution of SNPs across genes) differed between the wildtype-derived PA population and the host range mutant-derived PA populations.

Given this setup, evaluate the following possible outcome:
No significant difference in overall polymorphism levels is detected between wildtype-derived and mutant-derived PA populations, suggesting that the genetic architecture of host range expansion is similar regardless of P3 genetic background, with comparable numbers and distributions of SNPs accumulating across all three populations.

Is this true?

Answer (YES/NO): NO